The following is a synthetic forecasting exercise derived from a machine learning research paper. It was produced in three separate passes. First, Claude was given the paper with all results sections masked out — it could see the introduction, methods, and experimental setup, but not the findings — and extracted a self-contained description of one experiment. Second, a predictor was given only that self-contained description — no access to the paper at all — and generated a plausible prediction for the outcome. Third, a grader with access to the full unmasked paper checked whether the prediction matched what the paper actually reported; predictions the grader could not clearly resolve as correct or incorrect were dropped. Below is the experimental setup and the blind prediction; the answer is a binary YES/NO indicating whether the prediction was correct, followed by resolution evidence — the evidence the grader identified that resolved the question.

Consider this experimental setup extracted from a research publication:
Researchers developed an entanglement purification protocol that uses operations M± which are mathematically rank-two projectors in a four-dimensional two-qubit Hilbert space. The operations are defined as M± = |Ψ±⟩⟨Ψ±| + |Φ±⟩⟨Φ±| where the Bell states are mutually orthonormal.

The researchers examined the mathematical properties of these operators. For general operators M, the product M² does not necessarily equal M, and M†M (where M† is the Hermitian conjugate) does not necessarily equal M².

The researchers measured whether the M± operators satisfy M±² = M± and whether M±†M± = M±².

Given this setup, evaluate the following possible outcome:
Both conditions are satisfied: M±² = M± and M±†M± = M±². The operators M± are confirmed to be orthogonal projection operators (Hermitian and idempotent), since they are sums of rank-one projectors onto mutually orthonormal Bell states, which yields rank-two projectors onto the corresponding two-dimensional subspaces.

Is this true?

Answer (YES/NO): YES